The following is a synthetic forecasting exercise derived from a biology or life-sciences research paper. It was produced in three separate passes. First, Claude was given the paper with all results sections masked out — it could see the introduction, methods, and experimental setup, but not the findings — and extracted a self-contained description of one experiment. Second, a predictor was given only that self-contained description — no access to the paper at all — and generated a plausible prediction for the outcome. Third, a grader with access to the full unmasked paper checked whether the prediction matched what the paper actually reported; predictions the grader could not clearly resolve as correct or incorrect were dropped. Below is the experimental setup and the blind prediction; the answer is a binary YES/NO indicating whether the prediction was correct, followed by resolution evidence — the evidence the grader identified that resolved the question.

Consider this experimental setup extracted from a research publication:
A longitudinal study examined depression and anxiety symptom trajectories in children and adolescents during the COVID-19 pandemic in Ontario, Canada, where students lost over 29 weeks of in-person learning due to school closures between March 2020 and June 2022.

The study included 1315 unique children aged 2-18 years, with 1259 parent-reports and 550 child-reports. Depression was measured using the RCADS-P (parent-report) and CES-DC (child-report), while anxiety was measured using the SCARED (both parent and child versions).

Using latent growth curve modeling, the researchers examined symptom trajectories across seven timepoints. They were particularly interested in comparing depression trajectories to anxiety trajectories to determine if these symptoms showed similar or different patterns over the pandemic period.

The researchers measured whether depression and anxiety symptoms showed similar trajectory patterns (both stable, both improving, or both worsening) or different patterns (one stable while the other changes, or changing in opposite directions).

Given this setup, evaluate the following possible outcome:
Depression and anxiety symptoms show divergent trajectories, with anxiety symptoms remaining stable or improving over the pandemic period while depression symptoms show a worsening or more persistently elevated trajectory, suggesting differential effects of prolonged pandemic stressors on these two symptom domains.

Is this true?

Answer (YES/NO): NO